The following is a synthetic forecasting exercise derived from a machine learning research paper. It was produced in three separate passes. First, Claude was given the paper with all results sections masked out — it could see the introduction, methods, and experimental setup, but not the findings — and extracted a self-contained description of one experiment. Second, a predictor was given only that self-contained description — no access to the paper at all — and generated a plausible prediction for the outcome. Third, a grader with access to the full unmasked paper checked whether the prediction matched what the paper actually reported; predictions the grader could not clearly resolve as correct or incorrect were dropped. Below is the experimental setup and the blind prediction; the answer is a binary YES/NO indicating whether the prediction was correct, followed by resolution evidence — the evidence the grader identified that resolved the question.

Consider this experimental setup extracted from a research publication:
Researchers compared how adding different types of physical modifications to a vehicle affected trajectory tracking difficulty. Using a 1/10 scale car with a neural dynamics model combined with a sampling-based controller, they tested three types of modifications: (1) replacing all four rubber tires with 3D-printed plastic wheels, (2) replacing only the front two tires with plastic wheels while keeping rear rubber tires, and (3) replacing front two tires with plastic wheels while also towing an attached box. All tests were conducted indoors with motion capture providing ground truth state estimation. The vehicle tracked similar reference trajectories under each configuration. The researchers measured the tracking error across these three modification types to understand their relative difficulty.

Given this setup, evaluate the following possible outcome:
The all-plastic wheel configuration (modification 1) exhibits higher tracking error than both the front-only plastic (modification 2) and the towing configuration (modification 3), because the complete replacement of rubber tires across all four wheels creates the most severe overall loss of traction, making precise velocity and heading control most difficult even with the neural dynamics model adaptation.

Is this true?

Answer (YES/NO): NO